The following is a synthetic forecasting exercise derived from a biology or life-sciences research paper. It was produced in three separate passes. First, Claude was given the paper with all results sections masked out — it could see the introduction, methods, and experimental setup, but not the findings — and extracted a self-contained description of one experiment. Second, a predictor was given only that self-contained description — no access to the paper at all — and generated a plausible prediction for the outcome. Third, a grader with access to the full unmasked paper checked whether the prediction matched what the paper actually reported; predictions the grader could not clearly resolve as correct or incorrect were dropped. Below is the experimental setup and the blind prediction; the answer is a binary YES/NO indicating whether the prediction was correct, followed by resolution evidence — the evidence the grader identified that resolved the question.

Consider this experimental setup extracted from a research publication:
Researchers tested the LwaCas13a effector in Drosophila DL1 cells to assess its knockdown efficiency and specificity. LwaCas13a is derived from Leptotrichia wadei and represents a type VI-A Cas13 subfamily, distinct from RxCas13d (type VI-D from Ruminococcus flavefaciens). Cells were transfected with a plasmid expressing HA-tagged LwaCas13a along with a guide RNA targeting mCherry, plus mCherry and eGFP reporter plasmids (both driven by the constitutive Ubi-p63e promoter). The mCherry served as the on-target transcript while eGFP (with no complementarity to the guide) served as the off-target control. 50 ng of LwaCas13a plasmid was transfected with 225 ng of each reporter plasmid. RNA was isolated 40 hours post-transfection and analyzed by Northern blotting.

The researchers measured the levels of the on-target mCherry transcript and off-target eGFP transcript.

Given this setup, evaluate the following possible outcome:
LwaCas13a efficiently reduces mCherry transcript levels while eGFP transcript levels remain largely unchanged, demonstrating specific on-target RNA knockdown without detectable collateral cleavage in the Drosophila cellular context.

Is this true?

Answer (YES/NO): NO